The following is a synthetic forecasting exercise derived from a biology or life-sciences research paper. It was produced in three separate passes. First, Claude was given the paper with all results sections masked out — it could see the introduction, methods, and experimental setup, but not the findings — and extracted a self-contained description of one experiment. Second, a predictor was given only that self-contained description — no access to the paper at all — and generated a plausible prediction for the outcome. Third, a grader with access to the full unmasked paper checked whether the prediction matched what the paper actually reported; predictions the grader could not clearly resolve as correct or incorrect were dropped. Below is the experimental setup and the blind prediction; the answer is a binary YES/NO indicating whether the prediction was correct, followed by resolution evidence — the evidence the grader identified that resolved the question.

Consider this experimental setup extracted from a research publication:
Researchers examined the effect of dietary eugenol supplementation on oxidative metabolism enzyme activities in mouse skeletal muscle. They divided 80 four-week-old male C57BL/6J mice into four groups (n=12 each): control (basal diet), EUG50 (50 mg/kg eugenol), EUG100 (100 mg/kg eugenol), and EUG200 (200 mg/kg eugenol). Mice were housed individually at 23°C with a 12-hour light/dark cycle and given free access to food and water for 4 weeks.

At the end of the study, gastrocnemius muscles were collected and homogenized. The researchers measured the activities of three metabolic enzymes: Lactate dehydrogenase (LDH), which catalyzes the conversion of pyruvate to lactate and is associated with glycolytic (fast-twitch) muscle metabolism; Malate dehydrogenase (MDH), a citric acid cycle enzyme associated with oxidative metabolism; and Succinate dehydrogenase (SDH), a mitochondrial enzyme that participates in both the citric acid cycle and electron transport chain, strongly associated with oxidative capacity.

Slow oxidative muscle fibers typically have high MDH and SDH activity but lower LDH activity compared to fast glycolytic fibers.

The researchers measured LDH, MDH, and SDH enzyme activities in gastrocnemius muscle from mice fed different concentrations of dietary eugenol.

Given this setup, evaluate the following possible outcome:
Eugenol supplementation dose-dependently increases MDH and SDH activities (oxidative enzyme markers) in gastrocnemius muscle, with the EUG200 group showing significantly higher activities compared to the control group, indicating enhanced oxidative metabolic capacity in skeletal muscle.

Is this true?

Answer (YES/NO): NO